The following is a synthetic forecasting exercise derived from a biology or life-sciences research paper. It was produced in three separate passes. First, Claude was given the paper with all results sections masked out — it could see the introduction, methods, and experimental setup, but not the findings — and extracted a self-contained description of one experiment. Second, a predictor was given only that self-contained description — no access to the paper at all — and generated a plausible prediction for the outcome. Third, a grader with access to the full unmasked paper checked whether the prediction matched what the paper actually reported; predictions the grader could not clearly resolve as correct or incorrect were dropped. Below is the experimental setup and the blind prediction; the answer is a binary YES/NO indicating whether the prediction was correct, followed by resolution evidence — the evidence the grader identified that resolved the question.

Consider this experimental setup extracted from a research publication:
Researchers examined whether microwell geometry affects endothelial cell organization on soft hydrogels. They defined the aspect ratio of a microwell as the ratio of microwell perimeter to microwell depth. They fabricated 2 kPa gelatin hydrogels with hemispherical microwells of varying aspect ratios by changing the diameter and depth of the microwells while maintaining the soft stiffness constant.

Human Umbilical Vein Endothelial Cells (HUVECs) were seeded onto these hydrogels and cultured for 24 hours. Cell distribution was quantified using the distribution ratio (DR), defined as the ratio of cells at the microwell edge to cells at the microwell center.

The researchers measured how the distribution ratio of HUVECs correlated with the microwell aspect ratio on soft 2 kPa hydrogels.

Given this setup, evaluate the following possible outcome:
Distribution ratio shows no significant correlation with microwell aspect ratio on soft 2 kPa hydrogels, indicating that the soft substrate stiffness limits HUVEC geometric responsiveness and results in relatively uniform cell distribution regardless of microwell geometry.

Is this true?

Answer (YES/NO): NO